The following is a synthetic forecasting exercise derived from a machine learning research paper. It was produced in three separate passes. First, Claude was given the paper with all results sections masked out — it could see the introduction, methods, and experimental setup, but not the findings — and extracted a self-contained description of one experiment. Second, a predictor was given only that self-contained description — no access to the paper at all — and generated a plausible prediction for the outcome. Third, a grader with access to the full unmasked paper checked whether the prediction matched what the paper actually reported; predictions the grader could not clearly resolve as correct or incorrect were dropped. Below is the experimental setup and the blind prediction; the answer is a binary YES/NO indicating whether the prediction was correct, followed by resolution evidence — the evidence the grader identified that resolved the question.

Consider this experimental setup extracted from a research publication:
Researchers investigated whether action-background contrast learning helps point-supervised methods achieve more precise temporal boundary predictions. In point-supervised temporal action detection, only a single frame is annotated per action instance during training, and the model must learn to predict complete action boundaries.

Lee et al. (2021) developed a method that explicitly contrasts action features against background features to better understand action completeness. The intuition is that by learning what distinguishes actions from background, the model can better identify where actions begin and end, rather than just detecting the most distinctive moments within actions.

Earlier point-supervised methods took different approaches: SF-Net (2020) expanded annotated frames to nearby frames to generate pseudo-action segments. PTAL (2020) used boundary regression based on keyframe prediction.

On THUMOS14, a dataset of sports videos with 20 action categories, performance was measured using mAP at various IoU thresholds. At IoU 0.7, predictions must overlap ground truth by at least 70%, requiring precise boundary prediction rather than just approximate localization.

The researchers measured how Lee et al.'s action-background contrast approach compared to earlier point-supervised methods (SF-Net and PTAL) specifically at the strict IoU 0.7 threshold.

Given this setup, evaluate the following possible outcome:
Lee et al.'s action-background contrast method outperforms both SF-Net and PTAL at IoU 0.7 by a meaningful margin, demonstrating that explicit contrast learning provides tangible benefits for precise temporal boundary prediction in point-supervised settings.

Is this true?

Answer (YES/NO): YES